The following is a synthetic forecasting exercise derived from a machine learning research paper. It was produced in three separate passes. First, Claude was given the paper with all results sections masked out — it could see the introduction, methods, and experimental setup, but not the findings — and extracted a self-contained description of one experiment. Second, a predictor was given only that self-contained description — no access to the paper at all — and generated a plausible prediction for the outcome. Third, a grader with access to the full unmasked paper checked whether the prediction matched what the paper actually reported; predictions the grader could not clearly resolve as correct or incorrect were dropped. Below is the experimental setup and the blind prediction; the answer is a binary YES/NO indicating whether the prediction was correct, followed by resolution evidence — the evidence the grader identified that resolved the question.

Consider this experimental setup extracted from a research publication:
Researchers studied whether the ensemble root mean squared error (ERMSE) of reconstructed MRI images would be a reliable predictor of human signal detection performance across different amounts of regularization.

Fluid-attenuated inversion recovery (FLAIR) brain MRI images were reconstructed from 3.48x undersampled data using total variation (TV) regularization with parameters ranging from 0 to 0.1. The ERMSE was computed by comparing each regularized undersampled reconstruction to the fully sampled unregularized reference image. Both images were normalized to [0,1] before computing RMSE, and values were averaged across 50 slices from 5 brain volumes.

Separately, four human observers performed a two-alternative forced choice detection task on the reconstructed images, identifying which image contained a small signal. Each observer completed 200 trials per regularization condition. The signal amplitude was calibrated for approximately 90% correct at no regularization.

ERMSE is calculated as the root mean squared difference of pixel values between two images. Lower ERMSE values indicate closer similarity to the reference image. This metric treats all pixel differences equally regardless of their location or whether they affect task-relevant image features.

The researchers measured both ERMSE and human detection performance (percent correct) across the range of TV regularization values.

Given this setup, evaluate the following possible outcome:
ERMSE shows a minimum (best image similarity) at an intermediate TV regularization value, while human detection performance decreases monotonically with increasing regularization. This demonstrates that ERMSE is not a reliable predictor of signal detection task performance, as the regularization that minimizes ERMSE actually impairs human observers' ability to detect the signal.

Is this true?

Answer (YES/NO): NO